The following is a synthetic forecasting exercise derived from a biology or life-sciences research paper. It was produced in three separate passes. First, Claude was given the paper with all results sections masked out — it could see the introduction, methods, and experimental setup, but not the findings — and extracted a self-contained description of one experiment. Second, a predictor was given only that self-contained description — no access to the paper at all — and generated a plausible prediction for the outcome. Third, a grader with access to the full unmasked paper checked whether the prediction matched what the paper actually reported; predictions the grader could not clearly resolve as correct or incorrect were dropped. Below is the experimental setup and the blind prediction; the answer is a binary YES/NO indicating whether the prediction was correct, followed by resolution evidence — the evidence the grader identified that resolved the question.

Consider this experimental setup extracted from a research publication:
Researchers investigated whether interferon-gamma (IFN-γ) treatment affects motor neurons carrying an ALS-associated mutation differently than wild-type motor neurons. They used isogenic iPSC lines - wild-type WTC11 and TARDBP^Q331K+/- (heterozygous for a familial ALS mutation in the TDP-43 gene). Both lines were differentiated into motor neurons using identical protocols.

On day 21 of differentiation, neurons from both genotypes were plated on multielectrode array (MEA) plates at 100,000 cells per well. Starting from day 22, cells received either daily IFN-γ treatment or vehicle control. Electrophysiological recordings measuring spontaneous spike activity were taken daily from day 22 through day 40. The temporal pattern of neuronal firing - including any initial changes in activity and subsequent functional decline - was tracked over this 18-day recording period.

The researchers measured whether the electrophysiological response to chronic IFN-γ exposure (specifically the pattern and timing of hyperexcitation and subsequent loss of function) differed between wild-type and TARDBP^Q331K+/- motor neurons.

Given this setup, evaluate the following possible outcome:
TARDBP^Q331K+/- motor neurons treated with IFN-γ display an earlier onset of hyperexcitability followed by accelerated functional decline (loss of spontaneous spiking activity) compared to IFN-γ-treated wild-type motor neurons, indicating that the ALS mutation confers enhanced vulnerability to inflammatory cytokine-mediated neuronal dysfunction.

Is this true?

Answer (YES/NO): NO